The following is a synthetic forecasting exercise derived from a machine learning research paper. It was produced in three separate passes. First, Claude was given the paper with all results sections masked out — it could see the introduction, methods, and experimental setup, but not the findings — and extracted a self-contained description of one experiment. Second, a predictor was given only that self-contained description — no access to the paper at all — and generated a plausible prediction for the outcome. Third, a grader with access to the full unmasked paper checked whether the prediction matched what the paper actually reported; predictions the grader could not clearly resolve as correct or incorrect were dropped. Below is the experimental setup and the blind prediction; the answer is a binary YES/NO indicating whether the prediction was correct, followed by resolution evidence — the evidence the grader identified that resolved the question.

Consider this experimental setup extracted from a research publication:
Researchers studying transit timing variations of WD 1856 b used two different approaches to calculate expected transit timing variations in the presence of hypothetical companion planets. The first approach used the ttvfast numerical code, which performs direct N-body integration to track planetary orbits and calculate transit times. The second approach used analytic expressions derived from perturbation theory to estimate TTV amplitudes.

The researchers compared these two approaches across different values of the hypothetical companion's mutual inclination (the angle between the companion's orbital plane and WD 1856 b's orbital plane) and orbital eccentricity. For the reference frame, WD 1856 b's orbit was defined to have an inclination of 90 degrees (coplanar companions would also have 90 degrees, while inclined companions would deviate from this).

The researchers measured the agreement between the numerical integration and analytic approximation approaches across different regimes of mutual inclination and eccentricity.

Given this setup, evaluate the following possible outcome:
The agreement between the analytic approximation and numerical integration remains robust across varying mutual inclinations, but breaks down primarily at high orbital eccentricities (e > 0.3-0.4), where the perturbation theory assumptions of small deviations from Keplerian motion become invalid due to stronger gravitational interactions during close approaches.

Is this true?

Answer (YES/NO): NO